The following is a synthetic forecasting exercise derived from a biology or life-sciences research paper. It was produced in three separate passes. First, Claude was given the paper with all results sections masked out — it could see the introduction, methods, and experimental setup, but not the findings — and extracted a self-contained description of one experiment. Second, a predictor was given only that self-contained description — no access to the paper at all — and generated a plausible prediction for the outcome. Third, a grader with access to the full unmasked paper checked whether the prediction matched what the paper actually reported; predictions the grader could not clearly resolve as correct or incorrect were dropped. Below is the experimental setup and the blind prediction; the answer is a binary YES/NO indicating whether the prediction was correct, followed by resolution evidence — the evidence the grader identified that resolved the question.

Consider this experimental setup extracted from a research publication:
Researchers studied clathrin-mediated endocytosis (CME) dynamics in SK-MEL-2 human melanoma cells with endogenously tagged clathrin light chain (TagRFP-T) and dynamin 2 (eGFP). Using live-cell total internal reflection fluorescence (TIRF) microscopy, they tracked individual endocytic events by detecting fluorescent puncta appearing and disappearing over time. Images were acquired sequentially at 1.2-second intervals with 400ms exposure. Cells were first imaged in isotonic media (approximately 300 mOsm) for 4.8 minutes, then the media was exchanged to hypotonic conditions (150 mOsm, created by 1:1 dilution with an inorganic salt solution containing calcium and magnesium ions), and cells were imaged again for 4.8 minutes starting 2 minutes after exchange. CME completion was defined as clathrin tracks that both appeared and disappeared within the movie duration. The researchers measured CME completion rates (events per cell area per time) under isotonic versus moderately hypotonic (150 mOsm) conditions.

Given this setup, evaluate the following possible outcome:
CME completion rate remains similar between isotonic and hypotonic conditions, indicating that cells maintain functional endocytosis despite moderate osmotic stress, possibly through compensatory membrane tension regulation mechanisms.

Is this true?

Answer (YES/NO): NO